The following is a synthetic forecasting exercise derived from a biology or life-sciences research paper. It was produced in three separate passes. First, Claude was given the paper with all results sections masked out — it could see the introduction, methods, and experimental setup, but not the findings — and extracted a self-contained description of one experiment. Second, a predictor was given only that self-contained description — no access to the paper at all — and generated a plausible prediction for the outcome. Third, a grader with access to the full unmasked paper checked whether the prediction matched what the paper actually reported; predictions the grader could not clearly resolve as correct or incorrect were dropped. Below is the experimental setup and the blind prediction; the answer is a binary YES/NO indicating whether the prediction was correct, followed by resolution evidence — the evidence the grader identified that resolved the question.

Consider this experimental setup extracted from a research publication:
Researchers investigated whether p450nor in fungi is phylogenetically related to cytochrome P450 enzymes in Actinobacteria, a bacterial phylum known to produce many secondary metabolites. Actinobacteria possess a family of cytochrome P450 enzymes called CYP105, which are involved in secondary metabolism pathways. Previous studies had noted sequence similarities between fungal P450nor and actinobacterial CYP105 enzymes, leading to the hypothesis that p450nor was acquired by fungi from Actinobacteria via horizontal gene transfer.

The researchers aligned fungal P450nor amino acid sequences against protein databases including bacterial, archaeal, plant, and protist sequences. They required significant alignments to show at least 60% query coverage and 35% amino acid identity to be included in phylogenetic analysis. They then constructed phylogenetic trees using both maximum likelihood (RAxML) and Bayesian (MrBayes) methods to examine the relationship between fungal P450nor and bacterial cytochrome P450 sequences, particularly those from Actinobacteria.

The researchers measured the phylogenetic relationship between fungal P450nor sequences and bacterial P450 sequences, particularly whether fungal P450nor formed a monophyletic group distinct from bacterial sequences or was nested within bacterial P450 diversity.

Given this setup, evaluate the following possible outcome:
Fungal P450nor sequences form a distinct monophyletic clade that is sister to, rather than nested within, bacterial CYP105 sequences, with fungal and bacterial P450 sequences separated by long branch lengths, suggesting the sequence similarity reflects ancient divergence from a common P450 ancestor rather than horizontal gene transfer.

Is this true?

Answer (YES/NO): NO